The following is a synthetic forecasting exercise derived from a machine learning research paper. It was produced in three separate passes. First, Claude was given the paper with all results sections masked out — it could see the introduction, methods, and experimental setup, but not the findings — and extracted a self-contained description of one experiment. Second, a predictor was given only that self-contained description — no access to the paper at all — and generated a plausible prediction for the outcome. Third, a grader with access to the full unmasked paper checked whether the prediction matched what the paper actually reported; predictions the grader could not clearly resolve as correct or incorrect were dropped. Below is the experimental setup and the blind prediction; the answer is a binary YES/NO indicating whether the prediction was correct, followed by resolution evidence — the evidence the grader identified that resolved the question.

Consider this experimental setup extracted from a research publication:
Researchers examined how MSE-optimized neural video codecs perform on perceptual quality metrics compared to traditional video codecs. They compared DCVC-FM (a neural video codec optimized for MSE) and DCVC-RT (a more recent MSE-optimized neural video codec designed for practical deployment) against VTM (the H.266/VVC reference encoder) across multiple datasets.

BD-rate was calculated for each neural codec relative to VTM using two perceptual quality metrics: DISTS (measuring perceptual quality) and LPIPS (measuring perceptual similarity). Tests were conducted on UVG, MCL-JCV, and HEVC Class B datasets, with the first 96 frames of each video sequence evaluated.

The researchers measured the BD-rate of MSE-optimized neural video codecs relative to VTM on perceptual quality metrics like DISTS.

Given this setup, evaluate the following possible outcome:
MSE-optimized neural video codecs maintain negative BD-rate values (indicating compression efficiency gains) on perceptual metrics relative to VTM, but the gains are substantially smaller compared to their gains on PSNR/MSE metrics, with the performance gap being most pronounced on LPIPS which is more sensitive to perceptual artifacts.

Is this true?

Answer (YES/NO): NO